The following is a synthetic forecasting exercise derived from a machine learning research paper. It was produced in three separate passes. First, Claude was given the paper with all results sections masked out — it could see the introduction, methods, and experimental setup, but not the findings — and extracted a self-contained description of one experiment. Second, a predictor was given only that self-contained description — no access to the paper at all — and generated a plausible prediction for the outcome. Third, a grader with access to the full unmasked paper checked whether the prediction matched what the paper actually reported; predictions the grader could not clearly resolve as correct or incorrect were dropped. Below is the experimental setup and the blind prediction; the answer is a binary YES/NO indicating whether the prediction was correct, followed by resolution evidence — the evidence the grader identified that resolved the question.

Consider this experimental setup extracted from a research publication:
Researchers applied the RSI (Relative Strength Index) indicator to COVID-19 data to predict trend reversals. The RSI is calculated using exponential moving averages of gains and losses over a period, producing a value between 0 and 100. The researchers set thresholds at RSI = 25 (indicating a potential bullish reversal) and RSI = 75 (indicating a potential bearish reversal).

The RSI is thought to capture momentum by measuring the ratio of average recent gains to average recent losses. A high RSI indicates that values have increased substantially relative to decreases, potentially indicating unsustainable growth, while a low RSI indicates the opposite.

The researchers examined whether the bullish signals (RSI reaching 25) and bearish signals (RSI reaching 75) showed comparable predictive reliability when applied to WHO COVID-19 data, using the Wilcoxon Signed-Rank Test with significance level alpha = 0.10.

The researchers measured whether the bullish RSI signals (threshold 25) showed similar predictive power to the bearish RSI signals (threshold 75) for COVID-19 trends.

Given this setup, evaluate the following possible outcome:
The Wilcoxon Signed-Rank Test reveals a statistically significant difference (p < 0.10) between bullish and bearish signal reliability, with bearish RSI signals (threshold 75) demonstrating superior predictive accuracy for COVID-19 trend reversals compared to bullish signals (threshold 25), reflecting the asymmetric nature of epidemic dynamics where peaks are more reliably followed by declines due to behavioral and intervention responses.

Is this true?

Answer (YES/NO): NO